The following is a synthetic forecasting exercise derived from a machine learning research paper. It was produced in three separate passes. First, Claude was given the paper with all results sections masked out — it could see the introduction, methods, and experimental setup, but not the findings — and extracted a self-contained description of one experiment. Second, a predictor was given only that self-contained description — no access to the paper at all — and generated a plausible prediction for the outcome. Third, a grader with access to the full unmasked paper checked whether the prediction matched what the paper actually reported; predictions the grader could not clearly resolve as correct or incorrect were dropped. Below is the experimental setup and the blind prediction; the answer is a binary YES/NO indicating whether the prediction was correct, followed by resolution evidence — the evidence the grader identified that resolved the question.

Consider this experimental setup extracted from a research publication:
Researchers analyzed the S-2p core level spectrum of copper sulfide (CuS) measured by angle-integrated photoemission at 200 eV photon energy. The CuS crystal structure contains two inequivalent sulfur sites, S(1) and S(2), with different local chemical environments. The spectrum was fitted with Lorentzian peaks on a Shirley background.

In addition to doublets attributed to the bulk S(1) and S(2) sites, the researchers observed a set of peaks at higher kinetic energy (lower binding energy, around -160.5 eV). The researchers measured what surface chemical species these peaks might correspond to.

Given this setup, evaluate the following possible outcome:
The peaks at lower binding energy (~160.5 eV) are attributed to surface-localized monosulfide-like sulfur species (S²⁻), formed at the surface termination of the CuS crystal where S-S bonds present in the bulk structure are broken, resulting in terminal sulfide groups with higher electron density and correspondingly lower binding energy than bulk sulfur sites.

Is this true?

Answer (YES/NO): NO